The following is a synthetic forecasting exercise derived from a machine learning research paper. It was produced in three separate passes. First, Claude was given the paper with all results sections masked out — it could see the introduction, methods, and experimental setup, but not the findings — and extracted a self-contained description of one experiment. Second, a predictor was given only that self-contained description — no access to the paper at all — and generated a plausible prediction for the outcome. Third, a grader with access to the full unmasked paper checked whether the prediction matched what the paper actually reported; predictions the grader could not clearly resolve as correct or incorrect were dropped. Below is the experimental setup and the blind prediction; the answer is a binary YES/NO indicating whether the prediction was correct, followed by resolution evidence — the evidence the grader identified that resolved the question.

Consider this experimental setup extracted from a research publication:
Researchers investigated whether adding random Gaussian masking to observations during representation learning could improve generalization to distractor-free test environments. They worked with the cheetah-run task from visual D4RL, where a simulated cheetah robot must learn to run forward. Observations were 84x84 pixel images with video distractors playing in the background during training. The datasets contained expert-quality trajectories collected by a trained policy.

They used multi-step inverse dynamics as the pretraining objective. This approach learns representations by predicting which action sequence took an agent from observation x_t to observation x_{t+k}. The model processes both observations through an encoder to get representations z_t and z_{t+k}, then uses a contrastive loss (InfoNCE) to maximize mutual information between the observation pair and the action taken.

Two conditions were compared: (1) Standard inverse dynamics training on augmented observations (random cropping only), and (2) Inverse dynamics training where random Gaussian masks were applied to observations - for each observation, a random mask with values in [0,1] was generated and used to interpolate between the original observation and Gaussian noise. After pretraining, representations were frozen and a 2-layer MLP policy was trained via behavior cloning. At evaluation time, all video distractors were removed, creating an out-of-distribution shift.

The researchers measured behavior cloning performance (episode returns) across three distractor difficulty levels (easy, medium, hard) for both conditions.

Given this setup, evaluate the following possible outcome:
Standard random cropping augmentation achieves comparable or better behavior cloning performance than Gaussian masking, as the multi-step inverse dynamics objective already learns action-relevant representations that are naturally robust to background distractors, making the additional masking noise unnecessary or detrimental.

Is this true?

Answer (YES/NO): NO